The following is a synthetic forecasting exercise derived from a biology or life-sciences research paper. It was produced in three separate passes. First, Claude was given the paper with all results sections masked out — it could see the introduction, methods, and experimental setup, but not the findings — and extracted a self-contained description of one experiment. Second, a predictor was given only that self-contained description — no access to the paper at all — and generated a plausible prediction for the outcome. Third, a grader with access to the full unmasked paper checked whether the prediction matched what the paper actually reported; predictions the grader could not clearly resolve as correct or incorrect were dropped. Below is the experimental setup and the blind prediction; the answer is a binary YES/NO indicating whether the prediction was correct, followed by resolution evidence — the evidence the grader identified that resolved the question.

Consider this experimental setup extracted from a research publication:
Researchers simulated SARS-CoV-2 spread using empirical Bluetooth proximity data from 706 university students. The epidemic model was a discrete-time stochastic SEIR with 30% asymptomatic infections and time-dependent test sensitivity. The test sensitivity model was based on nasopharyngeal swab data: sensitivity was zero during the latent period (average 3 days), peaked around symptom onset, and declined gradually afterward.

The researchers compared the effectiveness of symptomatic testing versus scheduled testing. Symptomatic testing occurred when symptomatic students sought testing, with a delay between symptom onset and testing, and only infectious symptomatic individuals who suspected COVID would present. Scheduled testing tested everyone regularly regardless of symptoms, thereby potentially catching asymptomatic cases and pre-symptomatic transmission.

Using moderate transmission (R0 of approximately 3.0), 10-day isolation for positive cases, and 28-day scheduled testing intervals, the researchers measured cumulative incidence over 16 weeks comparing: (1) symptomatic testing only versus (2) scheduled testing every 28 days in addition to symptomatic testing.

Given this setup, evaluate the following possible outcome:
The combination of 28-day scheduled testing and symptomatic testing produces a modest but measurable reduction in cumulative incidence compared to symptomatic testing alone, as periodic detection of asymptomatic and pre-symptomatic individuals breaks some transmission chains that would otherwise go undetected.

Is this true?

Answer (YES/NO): YES